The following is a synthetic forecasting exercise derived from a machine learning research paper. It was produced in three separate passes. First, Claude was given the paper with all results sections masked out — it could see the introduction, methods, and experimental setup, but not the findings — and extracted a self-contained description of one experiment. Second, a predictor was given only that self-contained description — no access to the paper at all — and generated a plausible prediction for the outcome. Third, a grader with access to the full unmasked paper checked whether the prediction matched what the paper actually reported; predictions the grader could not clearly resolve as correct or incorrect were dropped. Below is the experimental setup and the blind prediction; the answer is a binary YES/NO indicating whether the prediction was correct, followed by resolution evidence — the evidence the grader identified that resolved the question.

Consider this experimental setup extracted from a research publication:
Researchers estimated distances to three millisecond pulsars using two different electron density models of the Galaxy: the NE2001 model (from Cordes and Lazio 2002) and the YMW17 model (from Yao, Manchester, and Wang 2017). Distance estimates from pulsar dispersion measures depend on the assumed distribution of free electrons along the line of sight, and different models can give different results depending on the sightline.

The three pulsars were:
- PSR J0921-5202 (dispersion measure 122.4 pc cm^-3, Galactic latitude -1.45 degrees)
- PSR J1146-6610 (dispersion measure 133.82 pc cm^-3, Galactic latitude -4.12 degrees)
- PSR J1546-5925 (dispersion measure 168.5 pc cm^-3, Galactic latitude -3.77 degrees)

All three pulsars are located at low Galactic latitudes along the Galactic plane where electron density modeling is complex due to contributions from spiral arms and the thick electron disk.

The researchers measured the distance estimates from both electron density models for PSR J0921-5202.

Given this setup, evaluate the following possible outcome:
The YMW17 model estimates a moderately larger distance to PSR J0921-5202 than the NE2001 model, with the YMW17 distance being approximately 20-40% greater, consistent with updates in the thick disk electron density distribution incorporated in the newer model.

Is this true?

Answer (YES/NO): NO